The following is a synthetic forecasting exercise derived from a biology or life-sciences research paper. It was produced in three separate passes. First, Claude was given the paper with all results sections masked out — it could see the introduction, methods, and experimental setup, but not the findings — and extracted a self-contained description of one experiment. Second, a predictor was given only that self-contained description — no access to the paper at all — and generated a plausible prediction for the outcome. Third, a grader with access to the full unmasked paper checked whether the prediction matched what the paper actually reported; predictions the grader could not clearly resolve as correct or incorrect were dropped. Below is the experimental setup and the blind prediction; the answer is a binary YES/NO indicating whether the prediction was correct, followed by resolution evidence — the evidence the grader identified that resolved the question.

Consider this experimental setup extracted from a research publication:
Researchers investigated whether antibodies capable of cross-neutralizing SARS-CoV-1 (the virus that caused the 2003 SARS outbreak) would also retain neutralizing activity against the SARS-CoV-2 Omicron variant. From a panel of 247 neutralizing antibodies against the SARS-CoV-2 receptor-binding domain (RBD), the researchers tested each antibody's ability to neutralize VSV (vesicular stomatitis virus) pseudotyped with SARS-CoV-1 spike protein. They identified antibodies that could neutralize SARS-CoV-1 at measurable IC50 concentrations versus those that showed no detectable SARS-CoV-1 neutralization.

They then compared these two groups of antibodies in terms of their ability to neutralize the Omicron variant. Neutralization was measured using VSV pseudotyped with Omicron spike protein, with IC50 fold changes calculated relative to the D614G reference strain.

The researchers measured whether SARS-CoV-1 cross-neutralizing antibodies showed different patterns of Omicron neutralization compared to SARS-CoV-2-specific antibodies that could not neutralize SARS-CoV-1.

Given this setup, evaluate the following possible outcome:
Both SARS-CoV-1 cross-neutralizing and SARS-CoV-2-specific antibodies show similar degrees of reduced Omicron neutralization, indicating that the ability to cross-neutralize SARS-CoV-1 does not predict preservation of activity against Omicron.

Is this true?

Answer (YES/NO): NO